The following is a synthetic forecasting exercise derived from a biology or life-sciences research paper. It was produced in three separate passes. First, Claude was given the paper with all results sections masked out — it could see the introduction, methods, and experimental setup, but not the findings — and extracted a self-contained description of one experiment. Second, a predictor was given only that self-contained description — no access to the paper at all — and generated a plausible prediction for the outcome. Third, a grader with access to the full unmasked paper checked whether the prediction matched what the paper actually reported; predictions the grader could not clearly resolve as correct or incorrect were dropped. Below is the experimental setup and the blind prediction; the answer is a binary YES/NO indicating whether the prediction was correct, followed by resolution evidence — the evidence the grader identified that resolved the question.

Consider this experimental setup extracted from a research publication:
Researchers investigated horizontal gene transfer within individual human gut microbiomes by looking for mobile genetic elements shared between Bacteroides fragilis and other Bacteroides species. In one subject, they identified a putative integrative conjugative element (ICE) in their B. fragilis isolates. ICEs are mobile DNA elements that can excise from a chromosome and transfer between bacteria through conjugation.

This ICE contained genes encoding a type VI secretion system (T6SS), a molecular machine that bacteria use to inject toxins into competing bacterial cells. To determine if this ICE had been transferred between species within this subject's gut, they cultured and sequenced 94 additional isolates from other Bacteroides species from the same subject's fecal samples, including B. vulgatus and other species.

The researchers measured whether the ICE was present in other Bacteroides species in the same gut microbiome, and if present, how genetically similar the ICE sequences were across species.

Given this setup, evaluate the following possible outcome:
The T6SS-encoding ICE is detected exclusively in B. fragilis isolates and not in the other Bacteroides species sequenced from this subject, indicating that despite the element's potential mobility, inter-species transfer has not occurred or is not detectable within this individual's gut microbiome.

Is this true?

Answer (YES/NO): NO